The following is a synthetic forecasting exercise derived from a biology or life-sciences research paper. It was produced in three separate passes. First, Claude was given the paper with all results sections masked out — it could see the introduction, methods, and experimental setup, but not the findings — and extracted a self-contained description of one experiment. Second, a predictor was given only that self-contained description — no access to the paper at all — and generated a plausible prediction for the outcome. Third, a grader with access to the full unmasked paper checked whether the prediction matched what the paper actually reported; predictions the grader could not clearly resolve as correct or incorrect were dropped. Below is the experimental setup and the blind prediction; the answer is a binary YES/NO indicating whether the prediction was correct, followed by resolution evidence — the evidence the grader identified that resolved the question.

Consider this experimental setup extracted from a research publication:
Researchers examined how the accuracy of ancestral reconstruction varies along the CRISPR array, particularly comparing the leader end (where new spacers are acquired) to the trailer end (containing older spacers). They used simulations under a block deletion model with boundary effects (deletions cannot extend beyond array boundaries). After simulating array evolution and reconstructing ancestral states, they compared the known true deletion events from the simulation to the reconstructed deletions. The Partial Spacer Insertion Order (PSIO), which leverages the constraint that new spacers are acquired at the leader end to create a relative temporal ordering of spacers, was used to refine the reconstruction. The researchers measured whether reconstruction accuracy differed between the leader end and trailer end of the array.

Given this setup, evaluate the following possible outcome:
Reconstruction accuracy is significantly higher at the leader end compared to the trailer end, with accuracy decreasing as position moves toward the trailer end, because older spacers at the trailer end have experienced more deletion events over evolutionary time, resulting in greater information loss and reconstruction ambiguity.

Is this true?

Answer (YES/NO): NO